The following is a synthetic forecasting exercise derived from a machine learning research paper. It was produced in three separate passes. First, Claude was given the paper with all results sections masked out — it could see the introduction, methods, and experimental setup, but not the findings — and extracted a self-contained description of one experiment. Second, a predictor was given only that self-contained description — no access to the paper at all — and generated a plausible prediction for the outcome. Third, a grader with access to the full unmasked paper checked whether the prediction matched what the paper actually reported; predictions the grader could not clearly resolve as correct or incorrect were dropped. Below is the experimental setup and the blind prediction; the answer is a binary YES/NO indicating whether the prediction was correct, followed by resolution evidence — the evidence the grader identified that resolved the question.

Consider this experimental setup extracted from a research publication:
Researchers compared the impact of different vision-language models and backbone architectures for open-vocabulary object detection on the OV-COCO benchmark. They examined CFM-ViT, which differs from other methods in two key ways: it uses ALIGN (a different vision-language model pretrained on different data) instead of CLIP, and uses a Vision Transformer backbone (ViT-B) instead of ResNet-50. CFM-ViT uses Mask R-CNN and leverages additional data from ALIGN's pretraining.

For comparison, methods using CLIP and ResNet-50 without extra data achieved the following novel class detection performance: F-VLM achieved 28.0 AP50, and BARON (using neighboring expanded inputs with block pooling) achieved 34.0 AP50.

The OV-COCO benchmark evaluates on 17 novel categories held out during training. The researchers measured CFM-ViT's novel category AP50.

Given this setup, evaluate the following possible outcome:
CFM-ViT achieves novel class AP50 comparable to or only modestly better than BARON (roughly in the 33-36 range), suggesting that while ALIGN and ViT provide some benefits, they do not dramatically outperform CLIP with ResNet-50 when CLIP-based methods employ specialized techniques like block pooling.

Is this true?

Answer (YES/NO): NO